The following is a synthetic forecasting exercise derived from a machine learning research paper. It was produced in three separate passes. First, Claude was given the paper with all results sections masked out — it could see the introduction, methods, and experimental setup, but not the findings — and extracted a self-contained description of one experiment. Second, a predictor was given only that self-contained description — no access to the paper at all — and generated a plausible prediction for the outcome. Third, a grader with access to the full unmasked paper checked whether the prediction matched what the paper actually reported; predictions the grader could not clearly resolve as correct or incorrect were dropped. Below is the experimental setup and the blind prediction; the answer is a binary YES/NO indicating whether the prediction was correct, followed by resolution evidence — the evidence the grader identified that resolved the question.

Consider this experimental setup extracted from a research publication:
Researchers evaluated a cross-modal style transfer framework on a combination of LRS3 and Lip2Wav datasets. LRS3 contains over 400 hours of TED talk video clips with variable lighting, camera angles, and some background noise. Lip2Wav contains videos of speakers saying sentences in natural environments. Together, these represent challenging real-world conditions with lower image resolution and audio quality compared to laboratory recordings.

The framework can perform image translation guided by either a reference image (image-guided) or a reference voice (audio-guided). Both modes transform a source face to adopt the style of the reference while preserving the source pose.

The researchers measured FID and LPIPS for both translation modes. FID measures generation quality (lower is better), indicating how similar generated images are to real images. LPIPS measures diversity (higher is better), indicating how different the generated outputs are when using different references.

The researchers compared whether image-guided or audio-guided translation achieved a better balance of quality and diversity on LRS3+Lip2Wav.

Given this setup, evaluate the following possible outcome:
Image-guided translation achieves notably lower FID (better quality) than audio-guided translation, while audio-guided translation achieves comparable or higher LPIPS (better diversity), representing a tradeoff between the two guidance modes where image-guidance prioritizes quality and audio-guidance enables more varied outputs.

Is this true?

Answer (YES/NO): NO